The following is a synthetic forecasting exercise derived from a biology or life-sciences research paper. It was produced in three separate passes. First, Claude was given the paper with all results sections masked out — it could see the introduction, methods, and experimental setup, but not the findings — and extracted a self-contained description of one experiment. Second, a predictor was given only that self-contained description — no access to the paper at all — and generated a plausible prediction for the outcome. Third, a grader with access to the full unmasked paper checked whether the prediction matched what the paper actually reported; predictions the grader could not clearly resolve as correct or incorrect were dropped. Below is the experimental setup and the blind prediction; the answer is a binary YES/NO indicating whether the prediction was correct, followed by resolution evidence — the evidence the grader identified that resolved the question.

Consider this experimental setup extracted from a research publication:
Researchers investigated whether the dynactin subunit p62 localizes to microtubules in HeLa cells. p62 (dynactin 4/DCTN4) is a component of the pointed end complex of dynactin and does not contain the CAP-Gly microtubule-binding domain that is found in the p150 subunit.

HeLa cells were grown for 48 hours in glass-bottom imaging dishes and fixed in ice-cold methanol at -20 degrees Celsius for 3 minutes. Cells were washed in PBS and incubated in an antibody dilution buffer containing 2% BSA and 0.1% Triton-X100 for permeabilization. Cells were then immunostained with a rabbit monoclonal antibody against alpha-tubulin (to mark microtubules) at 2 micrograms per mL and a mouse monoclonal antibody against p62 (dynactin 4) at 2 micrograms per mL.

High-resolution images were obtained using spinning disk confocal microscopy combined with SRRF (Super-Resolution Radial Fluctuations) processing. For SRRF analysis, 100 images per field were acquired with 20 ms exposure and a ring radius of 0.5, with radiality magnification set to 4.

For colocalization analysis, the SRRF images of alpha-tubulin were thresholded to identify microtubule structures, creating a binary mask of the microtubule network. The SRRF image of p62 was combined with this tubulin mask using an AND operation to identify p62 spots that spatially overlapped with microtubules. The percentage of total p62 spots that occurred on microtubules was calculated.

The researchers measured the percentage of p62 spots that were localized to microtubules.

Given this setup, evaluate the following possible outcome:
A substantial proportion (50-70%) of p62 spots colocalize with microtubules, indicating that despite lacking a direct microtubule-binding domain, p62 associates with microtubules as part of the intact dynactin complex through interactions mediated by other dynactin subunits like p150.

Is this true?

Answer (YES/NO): NO